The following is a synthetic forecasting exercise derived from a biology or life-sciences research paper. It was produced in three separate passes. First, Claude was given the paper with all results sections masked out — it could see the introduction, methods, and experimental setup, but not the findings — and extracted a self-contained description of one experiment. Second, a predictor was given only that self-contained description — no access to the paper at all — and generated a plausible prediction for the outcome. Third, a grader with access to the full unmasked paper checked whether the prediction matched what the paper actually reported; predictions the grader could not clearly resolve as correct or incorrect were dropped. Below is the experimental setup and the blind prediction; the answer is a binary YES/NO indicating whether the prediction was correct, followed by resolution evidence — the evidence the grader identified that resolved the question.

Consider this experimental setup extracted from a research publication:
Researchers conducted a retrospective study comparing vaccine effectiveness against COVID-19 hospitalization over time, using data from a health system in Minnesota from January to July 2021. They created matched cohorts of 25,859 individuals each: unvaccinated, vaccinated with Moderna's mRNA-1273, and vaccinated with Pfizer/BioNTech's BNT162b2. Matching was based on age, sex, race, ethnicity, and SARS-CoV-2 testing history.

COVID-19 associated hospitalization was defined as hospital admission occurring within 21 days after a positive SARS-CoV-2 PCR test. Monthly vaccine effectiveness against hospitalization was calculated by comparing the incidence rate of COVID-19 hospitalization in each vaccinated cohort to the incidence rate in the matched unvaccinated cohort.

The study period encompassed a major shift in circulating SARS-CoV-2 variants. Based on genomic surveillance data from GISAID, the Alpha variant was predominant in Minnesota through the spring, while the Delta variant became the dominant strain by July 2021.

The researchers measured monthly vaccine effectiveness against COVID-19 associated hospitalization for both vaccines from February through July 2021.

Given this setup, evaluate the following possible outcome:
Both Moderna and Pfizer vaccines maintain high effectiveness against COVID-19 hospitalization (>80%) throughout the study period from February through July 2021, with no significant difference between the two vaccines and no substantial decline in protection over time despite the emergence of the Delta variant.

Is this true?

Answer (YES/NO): NO